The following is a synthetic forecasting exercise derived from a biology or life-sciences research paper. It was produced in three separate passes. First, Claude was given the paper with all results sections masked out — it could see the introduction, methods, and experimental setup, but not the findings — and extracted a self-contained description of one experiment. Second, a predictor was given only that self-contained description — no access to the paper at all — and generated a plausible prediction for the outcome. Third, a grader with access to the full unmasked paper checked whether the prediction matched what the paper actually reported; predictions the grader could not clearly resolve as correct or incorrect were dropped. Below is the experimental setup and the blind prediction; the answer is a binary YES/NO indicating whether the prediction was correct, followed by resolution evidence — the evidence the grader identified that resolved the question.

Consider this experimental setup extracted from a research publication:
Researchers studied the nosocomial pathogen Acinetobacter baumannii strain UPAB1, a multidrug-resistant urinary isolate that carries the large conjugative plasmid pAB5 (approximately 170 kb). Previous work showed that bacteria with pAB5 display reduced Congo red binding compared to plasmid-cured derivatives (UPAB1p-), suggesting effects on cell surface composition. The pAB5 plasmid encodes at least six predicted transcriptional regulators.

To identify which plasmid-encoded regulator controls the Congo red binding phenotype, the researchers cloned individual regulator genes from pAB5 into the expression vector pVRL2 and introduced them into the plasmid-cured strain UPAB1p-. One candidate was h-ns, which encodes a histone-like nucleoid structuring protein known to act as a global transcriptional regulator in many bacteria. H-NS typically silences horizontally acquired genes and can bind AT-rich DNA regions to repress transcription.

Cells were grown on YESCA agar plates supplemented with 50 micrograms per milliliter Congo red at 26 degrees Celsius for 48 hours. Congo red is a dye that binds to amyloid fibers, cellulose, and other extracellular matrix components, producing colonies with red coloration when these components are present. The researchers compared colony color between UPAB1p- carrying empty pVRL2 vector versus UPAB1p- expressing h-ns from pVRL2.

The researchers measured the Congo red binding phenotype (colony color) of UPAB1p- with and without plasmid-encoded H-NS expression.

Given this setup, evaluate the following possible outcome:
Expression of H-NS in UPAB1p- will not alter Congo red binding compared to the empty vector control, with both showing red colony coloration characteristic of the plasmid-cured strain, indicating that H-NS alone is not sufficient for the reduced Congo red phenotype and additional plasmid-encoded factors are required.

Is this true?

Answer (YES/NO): NO